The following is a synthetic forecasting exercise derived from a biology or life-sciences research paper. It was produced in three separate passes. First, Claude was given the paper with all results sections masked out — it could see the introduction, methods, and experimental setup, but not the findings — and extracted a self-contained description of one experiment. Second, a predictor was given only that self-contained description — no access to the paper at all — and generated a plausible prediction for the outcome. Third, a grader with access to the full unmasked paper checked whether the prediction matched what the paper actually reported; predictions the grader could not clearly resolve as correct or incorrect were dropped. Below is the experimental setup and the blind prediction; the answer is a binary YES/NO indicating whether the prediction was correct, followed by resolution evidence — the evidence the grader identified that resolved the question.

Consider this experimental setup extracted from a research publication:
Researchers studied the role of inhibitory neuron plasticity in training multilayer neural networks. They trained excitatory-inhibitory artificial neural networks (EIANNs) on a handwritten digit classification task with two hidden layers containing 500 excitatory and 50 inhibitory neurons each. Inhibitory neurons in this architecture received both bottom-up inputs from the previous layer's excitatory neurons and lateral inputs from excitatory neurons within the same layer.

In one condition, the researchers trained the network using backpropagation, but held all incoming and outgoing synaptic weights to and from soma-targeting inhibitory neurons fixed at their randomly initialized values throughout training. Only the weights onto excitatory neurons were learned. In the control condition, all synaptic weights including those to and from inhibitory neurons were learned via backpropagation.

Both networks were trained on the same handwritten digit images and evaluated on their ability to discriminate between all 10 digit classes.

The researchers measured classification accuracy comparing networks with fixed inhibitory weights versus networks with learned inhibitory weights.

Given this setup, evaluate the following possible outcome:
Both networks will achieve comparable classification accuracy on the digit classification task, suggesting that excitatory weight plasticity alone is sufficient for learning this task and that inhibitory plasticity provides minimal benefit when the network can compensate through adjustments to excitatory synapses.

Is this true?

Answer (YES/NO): YES